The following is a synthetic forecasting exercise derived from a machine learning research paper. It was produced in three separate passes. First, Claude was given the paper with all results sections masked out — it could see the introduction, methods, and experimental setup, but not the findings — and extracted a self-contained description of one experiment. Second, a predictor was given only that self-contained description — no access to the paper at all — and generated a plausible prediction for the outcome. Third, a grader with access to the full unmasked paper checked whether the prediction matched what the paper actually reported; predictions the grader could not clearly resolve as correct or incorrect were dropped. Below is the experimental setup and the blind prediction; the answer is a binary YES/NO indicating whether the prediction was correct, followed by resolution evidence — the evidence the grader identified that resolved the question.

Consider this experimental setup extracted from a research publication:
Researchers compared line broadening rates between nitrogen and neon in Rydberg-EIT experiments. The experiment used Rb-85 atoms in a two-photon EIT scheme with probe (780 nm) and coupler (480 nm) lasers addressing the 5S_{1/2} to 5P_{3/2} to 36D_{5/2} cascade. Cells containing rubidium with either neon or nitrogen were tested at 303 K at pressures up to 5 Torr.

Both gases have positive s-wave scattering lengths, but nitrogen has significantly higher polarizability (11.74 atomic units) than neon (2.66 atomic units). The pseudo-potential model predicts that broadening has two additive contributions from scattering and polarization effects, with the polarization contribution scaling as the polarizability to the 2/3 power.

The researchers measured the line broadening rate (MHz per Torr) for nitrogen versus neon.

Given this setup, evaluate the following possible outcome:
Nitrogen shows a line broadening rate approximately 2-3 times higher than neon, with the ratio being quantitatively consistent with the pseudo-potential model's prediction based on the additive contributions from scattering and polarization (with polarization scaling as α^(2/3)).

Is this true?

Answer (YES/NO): NO